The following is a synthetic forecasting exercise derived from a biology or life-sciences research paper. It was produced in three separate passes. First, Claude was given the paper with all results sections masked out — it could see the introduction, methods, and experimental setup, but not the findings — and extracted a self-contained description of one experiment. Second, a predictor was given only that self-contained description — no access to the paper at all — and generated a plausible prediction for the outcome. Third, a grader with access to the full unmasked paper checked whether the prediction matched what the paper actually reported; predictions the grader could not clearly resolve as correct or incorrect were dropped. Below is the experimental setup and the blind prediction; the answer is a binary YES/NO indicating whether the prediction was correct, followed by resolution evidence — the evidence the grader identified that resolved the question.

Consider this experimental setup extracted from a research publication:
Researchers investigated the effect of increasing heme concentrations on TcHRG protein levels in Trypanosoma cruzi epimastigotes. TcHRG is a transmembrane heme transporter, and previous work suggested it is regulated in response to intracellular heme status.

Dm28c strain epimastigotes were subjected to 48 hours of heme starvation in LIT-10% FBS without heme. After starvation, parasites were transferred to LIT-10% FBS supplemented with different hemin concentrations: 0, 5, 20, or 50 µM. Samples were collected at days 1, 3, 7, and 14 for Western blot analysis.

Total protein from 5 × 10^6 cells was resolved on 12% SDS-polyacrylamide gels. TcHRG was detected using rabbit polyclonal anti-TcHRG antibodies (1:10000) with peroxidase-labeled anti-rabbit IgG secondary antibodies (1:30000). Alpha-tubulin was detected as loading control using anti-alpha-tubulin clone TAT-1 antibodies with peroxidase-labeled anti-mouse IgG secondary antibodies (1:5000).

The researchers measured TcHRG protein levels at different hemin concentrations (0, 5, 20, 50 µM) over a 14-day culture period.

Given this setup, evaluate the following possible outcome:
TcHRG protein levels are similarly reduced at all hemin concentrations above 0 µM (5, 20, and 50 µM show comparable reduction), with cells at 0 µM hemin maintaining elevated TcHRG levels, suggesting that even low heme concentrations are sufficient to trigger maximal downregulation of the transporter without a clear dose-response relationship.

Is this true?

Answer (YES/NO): YES